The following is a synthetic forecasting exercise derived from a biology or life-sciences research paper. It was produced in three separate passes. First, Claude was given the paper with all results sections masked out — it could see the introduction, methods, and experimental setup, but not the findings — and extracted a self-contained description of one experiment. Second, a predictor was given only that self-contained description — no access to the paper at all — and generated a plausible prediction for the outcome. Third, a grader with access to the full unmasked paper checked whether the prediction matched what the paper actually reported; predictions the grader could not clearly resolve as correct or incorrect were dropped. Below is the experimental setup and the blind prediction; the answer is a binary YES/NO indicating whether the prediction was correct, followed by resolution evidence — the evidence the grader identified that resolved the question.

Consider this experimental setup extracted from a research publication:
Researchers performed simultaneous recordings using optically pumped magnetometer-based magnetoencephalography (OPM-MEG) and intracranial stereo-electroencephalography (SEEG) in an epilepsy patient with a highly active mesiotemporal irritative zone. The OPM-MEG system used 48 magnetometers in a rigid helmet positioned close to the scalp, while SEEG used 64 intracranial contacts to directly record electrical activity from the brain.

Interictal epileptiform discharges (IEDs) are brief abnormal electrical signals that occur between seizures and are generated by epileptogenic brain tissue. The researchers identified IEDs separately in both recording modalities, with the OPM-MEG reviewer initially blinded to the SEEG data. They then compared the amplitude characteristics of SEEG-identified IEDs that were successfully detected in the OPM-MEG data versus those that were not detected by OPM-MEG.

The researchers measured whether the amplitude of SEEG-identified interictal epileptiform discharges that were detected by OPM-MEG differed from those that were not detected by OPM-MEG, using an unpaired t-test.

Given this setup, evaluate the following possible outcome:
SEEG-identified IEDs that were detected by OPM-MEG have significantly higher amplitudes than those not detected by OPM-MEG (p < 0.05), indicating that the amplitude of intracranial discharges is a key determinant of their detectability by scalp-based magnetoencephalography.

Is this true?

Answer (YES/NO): YES